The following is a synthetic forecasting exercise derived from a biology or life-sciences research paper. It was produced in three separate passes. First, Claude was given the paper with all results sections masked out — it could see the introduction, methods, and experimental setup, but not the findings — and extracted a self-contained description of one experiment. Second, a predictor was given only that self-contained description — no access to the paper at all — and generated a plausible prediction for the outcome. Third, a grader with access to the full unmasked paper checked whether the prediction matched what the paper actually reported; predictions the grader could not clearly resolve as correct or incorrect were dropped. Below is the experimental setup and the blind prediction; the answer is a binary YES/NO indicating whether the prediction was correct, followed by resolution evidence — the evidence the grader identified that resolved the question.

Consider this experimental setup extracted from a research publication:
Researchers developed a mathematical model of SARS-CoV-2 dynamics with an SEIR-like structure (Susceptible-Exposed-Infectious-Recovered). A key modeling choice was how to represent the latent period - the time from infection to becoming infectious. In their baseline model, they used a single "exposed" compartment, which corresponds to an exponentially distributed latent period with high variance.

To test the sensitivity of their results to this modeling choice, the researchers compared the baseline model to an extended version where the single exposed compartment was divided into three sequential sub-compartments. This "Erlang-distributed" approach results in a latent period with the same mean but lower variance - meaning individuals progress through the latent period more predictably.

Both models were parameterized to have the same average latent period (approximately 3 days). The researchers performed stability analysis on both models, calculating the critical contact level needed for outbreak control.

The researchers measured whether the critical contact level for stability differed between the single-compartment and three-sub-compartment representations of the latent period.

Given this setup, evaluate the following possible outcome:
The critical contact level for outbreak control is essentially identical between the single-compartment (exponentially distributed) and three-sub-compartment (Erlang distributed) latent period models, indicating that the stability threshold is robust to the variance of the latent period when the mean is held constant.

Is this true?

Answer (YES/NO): YES